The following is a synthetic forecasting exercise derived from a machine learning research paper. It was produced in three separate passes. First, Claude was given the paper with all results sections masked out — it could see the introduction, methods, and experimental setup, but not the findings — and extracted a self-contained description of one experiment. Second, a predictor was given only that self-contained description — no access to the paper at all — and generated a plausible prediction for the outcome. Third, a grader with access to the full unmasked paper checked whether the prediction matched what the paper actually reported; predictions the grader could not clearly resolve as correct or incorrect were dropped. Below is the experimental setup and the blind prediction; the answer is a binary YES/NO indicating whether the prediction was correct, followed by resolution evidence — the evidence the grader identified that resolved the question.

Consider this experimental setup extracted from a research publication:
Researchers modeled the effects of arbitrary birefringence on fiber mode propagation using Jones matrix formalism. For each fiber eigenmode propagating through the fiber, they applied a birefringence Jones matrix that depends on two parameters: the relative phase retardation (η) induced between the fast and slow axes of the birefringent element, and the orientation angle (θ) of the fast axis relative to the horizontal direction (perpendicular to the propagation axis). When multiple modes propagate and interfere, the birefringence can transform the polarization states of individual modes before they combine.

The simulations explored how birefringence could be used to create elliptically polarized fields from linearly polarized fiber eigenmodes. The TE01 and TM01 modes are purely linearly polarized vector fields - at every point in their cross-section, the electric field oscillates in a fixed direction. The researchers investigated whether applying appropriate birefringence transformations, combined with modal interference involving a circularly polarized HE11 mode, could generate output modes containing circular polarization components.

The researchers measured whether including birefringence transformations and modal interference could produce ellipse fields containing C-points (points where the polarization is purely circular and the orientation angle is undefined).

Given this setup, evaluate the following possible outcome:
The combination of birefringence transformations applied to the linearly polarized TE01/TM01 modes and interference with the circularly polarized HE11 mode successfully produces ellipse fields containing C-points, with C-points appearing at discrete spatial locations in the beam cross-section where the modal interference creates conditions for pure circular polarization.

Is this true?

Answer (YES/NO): YES